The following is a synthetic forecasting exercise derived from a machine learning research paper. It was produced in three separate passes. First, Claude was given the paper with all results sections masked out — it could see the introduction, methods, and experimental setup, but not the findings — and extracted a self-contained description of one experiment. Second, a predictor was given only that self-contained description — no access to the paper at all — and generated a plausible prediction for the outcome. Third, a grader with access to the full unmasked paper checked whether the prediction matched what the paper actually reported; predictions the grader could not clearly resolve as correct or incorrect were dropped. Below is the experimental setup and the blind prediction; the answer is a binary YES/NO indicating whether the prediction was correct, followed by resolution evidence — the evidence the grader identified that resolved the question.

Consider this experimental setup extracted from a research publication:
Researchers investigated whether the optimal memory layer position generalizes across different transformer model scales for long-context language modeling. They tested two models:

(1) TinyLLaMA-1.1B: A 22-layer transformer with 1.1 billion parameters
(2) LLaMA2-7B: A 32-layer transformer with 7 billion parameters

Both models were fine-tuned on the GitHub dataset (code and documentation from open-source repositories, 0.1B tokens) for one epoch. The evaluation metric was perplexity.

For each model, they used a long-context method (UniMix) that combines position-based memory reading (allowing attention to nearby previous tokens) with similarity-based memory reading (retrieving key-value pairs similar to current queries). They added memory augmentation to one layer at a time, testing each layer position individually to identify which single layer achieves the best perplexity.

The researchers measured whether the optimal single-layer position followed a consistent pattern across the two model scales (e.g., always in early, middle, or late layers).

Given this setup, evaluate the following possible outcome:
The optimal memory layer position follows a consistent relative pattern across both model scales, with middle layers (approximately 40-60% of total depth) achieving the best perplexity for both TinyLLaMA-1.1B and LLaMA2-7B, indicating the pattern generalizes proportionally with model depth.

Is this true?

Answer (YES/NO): NO